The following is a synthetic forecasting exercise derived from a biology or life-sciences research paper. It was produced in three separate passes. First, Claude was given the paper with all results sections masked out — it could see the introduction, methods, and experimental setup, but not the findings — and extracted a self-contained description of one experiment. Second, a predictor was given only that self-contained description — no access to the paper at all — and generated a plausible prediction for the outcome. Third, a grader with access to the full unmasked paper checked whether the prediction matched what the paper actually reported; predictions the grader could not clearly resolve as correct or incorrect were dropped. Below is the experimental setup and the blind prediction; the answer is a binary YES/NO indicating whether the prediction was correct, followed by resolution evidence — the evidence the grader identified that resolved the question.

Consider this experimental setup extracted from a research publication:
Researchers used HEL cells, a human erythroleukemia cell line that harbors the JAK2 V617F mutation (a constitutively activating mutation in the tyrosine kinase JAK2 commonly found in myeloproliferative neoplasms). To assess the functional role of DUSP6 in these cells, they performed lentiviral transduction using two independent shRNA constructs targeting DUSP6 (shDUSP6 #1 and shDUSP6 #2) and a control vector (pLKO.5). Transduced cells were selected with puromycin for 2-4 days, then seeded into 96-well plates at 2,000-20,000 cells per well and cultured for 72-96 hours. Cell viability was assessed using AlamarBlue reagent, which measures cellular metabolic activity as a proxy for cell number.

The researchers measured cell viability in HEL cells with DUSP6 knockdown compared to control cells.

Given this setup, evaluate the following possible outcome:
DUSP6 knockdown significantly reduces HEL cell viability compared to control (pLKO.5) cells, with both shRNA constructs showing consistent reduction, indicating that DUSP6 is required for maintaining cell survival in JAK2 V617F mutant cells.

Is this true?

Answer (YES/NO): YES